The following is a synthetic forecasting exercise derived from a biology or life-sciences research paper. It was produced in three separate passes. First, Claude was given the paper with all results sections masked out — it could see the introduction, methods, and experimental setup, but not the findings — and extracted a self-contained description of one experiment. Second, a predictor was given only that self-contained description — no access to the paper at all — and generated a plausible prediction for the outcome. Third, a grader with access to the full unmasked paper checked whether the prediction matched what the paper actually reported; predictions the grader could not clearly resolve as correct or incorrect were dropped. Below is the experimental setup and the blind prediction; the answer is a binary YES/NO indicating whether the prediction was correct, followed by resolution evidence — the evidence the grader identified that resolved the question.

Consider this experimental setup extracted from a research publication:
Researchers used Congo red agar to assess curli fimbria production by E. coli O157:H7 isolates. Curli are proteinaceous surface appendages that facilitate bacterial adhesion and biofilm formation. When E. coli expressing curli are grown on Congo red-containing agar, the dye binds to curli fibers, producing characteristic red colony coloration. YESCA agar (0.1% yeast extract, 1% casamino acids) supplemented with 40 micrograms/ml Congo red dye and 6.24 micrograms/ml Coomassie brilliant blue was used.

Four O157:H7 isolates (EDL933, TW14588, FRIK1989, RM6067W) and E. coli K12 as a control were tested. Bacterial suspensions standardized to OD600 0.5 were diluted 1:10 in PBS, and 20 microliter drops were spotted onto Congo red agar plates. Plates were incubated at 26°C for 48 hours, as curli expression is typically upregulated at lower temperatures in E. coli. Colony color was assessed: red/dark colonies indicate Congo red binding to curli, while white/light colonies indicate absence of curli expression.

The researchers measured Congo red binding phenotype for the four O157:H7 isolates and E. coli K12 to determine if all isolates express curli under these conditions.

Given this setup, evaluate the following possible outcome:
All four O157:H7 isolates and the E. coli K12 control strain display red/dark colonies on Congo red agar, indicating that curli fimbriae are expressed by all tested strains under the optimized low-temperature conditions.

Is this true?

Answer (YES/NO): NO